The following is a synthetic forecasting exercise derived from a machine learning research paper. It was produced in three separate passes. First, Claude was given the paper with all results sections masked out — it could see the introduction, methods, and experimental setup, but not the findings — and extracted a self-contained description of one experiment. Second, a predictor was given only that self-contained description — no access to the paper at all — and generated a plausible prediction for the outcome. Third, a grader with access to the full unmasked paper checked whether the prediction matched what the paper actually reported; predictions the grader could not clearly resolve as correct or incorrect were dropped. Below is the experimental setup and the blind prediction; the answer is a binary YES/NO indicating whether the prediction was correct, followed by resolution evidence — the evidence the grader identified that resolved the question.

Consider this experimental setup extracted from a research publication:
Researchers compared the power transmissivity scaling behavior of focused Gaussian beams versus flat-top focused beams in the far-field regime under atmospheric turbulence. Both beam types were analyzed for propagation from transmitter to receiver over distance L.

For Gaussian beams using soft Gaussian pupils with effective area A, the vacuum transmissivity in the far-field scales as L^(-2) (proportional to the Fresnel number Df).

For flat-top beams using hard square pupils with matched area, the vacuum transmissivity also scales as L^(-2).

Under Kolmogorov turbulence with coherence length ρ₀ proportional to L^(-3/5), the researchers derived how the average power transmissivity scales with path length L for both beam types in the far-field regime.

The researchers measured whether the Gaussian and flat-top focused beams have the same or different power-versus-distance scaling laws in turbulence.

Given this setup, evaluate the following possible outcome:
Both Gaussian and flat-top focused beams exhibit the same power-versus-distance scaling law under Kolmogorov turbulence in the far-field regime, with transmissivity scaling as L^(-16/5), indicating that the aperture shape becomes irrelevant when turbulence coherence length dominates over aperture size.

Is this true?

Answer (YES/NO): YES